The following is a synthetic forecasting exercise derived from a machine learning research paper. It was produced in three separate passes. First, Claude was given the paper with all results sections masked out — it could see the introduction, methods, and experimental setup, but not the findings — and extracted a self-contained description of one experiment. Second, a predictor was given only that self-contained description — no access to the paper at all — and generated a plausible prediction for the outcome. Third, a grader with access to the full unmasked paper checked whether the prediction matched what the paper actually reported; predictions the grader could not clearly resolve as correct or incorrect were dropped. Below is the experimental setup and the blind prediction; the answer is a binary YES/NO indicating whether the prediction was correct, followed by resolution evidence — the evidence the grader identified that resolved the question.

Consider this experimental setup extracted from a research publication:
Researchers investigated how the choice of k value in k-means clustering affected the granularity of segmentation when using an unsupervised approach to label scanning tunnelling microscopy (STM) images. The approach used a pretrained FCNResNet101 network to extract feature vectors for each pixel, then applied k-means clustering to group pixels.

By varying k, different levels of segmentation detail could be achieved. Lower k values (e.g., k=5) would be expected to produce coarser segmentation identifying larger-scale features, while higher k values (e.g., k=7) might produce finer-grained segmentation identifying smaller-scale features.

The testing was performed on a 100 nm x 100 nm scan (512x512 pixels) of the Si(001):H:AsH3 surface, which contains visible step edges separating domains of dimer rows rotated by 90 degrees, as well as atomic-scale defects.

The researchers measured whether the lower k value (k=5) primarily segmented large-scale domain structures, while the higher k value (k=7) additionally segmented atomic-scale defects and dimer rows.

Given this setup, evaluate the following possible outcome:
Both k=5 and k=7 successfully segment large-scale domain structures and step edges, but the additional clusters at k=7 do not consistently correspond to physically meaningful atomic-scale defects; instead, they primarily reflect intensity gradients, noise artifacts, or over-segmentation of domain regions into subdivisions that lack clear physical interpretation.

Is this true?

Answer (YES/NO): NO